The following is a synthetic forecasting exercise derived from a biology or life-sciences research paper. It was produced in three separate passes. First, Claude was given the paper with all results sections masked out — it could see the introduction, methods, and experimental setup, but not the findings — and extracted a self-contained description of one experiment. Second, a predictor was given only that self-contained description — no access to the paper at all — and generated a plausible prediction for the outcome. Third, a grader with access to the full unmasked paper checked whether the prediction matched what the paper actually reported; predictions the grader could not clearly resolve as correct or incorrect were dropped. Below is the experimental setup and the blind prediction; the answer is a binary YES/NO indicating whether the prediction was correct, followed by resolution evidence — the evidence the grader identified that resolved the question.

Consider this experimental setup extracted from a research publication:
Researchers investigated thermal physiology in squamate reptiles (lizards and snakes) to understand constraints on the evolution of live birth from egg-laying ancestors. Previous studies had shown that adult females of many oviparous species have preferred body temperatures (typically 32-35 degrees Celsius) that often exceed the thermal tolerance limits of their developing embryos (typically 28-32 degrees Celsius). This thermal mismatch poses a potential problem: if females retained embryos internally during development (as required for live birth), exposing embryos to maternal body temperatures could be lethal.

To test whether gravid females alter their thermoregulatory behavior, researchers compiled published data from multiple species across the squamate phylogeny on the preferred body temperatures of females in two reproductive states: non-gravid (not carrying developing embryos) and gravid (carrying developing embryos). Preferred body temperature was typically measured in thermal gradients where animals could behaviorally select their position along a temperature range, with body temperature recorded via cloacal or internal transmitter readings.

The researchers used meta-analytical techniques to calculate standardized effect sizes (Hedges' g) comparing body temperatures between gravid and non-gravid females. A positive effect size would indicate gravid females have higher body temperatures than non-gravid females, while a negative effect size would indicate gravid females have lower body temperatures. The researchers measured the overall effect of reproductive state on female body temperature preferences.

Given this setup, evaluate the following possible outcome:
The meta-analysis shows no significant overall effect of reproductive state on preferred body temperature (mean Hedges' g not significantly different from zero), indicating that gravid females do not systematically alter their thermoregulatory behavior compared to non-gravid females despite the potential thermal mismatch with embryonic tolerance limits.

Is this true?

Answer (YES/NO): NO